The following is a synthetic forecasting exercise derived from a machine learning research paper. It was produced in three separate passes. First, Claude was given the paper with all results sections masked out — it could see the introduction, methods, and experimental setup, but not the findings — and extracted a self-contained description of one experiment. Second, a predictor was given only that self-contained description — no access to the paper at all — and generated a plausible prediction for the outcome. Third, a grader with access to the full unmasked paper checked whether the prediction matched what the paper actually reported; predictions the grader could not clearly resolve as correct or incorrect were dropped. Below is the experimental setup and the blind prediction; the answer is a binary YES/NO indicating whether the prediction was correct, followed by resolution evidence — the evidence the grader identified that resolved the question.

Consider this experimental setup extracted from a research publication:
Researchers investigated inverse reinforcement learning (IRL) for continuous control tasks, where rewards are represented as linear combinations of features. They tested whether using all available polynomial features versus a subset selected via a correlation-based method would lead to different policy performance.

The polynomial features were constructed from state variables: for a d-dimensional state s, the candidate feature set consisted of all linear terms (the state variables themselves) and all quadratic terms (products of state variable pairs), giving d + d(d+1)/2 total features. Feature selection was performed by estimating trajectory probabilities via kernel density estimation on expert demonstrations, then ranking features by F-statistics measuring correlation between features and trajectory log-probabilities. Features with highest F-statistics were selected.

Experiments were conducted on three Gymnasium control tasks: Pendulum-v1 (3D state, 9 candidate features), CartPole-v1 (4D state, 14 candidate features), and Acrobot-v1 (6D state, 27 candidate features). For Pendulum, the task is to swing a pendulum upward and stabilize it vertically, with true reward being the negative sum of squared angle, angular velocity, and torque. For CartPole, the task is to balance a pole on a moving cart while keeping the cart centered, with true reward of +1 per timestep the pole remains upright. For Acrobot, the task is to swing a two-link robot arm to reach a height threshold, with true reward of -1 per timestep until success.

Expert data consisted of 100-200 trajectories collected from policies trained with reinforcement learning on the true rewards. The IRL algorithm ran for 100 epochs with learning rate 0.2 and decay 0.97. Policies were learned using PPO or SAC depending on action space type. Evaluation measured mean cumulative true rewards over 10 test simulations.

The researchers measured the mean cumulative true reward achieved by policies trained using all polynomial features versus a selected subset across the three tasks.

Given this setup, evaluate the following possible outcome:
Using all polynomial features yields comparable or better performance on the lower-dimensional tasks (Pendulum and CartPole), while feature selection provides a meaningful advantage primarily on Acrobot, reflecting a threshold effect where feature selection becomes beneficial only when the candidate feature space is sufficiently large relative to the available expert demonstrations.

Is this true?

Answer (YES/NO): NO